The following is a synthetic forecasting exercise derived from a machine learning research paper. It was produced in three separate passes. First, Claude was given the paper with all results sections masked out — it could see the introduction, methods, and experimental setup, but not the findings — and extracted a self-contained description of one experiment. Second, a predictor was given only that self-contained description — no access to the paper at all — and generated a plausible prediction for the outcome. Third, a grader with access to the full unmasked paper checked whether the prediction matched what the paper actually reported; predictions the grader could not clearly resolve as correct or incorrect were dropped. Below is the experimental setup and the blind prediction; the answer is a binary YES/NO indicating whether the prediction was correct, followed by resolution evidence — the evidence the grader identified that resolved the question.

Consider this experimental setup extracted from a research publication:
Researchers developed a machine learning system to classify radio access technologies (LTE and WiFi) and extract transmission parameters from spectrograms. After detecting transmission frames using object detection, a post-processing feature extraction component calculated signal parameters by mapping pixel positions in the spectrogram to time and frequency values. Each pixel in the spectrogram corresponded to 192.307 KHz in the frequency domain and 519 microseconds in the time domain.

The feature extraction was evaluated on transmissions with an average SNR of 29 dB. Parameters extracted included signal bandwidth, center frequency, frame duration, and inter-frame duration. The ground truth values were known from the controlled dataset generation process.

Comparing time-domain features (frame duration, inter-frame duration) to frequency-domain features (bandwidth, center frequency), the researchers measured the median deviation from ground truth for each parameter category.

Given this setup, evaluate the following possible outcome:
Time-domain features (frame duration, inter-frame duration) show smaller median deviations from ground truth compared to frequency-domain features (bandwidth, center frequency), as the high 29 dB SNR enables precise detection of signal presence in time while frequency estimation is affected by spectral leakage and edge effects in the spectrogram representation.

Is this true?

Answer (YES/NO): NO